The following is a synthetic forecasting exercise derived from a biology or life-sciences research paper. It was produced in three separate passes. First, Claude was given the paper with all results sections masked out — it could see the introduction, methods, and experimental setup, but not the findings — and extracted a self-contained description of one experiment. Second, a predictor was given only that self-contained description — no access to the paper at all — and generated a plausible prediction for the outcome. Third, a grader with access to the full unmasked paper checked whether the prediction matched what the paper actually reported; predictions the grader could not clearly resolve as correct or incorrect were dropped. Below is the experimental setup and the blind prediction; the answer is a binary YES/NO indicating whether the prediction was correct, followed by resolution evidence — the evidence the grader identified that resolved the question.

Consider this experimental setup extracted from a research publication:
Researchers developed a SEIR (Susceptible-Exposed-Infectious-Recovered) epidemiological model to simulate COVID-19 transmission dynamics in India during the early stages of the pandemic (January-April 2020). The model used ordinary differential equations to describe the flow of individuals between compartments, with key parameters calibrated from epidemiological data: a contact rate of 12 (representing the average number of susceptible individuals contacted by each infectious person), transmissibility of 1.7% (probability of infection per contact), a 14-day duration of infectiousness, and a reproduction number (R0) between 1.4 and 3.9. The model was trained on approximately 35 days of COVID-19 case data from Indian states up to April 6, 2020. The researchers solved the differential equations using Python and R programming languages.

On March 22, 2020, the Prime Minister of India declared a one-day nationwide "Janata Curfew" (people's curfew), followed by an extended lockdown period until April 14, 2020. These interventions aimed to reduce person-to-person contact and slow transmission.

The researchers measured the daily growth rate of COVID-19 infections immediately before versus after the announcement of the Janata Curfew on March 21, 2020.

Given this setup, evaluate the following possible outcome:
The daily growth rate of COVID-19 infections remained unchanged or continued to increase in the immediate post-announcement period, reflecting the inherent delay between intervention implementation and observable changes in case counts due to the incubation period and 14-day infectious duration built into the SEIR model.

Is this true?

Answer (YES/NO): NO